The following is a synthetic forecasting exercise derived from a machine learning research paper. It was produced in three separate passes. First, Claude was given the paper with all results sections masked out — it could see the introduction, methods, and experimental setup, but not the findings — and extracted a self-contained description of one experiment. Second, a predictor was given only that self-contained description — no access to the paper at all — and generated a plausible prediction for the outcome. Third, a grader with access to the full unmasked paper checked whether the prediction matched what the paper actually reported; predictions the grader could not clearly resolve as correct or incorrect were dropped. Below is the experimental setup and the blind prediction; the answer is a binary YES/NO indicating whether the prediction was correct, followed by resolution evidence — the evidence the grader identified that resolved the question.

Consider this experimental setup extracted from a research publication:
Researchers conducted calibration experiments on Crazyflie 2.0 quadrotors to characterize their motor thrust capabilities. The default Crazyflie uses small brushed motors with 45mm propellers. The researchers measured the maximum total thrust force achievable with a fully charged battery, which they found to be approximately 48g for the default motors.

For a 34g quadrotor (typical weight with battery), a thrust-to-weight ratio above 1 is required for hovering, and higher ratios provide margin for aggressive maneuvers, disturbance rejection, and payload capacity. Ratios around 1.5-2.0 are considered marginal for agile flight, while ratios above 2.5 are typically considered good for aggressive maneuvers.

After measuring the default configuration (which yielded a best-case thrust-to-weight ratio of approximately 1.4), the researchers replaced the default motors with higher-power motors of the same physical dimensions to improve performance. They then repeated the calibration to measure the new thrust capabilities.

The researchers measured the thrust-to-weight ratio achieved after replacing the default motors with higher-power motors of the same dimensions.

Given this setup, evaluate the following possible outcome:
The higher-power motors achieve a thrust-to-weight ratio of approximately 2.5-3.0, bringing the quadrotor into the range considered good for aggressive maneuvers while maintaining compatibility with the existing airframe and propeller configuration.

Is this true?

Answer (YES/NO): YES